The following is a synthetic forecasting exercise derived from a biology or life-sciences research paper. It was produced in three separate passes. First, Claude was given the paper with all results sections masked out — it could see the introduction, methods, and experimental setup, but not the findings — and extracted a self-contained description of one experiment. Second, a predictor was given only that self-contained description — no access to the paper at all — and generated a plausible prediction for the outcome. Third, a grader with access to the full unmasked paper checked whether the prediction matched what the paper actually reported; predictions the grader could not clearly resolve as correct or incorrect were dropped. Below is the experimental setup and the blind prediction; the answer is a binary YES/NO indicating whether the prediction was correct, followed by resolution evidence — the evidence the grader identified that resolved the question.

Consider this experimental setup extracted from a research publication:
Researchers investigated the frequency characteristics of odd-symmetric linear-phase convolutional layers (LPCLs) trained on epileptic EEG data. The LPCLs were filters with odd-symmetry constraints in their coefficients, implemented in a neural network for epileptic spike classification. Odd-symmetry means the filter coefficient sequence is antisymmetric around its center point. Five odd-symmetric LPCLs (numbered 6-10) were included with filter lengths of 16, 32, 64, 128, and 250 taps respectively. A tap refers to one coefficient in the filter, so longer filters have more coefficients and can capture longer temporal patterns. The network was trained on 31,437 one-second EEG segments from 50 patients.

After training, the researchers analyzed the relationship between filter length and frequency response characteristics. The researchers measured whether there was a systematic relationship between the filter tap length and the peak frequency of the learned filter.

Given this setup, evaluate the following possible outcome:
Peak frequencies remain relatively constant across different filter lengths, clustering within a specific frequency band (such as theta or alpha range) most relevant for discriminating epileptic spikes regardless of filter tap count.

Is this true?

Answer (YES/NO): NO